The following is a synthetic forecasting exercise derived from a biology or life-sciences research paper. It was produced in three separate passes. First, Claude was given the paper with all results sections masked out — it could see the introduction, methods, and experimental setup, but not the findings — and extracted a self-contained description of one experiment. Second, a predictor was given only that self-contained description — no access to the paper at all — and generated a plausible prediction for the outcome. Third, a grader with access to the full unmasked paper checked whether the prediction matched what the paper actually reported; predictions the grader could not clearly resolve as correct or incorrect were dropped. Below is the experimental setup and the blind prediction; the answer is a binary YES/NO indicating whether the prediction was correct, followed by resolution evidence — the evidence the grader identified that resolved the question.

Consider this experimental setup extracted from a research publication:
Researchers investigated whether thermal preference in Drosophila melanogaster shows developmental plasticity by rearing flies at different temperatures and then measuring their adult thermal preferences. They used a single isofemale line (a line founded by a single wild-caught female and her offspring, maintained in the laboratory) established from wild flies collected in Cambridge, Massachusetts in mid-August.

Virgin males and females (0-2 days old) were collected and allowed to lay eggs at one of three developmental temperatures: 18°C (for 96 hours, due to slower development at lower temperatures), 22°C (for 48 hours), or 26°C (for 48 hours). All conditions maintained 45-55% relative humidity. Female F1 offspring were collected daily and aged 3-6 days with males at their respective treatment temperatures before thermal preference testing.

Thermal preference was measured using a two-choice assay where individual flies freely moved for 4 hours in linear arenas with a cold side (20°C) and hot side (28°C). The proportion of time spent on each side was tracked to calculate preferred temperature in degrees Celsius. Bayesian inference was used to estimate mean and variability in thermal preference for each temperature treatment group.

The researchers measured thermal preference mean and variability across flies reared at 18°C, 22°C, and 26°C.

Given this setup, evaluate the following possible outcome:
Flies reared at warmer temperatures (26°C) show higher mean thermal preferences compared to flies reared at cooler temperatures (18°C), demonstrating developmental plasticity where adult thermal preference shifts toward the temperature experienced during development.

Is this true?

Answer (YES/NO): NO